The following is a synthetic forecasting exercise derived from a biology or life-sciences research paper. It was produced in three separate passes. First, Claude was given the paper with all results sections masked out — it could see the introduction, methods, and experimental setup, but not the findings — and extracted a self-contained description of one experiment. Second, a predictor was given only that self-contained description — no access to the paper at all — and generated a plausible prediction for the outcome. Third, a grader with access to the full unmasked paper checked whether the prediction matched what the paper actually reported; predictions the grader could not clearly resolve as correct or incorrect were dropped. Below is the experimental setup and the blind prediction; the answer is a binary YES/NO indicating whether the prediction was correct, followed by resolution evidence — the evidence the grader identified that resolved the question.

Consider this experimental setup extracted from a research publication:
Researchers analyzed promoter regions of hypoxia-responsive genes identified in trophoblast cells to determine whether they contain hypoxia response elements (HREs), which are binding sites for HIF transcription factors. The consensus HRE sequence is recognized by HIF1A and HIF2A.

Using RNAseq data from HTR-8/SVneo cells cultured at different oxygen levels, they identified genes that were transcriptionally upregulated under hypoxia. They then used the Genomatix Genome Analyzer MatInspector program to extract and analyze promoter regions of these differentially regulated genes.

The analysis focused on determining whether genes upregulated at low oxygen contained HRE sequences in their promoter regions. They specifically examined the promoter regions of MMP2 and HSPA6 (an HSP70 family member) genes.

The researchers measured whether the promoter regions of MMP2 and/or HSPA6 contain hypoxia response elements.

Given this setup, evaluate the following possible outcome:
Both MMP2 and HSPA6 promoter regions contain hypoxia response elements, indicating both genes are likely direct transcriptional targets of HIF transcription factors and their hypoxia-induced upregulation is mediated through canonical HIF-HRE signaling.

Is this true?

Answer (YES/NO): NO